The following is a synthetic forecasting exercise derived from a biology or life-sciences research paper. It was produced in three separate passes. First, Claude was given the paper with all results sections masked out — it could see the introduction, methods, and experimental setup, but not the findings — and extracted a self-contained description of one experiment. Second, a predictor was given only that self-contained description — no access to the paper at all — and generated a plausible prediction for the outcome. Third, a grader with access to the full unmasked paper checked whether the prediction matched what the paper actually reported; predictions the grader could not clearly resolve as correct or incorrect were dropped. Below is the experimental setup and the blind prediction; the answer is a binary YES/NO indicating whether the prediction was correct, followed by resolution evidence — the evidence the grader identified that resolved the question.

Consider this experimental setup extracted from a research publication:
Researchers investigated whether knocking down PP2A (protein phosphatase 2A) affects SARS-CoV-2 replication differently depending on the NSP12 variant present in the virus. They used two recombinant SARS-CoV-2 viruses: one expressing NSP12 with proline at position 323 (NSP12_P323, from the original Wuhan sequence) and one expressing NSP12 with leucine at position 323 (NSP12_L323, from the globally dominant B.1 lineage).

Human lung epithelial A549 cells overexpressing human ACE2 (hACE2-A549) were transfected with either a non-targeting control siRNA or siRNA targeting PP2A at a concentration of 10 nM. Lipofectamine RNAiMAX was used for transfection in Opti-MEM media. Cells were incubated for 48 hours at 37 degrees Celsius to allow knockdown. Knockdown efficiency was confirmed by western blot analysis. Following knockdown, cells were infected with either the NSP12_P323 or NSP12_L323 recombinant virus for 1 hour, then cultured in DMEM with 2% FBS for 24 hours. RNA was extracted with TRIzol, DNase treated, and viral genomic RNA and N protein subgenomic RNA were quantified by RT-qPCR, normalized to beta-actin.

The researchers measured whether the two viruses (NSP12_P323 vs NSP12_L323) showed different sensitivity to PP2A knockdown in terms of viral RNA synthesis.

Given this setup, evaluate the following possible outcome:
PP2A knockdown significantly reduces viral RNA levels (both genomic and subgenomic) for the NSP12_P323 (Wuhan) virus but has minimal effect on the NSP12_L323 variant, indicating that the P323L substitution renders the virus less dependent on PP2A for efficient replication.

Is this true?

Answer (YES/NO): NO